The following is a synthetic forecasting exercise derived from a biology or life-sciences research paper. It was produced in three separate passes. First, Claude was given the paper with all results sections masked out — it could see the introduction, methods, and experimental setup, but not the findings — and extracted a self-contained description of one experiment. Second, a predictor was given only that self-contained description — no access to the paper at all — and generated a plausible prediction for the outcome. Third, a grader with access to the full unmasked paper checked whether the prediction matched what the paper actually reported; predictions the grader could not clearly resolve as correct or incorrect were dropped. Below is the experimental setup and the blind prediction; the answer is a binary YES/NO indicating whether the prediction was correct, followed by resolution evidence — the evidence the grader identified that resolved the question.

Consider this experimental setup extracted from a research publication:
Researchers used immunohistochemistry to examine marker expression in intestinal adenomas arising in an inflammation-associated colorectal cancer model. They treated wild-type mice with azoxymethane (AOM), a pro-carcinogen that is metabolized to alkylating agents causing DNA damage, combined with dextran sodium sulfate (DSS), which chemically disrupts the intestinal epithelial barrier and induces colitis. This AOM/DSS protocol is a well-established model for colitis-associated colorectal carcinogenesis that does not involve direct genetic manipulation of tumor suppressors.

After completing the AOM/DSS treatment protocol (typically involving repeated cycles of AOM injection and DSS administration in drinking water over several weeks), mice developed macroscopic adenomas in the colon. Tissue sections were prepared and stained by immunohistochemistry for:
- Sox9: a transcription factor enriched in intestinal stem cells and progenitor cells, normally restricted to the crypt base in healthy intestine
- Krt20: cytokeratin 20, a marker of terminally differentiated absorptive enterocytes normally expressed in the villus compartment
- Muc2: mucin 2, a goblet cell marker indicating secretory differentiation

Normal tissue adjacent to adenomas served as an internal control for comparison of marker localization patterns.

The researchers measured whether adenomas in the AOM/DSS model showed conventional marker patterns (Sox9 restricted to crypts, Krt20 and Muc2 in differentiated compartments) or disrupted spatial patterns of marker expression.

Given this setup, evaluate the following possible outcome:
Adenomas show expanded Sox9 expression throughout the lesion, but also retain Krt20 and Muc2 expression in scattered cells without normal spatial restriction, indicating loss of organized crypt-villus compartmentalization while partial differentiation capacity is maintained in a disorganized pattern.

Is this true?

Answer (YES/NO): NO